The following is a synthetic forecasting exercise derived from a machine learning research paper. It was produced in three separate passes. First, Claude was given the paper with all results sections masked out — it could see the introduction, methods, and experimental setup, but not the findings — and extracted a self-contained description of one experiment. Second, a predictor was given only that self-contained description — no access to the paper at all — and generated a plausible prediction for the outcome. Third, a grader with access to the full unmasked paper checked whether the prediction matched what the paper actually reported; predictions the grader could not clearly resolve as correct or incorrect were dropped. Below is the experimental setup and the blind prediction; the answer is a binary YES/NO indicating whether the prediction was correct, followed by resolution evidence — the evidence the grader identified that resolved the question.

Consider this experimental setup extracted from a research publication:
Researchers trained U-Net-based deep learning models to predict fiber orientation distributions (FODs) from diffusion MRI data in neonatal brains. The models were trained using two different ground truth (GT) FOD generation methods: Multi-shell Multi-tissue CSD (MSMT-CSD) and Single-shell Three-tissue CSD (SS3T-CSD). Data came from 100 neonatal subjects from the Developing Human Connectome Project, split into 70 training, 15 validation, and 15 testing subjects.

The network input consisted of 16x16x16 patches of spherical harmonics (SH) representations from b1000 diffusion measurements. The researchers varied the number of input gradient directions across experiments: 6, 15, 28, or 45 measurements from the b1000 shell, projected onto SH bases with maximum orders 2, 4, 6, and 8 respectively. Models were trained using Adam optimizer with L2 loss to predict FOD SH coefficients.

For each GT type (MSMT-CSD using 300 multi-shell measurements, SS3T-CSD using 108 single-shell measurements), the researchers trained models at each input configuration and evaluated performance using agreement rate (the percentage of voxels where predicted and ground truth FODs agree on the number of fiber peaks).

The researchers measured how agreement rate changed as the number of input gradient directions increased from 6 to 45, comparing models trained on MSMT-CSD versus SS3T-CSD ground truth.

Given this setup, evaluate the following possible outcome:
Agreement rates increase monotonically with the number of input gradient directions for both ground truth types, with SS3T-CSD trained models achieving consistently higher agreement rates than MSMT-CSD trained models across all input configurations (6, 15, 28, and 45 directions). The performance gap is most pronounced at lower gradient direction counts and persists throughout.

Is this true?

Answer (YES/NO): NO